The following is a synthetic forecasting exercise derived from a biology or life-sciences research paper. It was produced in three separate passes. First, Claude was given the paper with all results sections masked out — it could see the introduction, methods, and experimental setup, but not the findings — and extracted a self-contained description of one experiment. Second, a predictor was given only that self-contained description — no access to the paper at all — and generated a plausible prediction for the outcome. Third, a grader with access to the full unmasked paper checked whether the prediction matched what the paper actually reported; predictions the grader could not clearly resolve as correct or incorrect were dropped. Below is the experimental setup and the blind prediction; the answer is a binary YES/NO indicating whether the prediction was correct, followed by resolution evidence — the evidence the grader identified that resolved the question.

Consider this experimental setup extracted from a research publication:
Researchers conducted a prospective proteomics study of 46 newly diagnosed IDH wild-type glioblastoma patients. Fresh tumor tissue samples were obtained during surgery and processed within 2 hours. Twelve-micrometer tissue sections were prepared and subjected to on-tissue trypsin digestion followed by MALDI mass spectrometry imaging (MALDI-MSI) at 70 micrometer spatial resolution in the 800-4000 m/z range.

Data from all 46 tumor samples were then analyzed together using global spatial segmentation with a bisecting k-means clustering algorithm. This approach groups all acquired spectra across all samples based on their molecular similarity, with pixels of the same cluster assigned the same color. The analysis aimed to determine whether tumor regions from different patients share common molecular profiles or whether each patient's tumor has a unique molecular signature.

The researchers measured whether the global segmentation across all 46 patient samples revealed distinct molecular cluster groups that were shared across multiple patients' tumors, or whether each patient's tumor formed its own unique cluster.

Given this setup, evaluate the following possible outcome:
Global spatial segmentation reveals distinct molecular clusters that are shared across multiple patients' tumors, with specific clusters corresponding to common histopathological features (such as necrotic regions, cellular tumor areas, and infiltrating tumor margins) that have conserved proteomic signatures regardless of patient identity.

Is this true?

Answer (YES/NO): NO